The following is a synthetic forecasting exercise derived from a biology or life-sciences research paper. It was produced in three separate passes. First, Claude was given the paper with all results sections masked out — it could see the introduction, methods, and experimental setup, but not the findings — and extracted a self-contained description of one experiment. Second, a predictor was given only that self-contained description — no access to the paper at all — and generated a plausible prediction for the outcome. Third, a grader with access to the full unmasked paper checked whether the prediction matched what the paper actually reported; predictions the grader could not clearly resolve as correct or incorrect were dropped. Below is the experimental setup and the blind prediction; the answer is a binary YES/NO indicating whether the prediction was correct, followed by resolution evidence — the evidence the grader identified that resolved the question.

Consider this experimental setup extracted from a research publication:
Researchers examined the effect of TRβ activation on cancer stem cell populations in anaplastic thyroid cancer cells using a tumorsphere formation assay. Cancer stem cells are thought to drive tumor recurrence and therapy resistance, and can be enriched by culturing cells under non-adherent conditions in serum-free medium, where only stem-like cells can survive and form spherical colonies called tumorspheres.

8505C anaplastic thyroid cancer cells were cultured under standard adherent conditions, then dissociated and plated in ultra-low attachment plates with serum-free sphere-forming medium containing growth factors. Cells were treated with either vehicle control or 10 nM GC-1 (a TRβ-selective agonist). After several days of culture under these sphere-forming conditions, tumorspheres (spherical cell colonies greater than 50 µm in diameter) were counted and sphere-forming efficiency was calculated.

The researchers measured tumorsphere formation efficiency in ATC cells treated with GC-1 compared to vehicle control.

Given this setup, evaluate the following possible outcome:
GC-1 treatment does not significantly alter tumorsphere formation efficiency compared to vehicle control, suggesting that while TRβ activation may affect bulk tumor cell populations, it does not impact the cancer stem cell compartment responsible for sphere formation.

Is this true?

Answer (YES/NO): NO